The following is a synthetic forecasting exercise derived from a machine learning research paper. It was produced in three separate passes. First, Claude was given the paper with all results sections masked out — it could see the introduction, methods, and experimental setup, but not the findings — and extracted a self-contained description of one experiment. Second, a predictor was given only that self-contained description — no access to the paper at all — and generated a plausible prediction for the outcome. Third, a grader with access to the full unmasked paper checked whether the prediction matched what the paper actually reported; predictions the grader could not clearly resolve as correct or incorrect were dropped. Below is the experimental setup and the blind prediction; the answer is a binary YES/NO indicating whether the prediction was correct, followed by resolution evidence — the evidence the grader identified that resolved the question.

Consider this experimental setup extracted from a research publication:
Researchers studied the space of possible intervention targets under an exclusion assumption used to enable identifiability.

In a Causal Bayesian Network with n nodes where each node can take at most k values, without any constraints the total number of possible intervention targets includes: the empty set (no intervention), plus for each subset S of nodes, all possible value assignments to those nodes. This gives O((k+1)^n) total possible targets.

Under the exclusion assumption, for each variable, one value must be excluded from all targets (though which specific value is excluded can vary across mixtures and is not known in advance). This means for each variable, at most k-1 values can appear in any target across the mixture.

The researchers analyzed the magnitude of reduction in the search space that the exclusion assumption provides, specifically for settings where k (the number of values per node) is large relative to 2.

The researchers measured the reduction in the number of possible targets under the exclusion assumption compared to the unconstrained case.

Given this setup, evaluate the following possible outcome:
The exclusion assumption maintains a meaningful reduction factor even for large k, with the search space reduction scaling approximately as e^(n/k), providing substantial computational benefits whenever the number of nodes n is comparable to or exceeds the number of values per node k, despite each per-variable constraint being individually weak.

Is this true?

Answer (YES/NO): NO